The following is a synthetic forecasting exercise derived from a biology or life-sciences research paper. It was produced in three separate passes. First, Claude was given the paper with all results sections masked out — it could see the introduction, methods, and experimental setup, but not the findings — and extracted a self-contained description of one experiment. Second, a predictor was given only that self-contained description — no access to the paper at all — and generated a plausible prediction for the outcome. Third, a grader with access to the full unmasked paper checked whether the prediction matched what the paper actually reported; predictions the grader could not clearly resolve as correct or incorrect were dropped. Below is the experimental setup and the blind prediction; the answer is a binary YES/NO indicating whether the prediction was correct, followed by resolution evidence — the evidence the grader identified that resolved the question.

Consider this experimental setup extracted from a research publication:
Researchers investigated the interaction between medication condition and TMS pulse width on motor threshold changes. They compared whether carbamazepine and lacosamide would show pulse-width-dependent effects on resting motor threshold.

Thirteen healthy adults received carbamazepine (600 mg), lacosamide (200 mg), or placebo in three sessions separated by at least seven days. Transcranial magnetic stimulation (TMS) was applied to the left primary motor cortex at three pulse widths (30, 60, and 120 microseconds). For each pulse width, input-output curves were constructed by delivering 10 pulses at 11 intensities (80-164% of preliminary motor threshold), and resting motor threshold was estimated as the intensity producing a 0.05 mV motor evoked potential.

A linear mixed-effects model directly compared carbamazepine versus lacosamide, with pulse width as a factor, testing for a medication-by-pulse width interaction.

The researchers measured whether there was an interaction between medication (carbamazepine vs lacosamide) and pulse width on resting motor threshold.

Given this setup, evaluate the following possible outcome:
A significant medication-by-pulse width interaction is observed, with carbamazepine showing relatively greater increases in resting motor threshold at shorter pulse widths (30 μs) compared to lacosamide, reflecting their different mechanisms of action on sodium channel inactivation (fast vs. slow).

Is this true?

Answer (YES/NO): YES